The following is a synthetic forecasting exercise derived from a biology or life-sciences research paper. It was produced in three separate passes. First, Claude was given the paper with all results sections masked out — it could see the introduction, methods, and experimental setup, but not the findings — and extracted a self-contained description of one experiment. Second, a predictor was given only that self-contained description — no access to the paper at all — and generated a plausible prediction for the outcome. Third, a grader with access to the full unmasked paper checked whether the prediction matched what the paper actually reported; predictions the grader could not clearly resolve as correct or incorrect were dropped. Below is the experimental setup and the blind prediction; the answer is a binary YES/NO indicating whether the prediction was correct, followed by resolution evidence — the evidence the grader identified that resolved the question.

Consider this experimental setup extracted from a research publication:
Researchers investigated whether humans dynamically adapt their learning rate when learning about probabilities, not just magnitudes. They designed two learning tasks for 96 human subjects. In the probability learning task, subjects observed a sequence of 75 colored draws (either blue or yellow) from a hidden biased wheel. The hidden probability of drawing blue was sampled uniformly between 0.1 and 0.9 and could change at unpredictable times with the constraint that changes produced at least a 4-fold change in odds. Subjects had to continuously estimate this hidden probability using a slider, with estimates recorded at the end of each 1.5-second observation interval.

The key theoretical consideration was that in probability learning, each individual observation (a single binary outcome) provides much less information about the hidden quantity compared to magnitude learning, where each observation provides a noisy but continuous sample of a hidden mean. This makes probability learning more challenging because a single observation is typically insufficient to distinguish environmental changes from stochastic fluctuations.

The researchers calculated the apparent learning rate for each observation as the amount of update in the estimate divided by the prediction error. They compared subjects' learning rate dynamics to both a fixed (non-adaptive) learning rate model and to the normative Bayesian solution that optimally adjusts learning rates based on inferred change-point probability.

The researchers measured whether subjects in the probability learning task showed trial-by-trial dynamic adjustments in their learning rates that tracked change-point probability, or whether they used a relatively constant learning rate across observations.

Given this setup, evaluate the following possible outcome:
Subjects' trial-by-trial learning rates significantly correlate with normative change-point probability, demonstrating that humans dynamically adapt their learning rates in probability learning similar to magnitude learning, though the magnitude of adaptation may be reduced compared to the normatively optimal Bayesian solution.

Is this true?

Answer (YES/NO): NO